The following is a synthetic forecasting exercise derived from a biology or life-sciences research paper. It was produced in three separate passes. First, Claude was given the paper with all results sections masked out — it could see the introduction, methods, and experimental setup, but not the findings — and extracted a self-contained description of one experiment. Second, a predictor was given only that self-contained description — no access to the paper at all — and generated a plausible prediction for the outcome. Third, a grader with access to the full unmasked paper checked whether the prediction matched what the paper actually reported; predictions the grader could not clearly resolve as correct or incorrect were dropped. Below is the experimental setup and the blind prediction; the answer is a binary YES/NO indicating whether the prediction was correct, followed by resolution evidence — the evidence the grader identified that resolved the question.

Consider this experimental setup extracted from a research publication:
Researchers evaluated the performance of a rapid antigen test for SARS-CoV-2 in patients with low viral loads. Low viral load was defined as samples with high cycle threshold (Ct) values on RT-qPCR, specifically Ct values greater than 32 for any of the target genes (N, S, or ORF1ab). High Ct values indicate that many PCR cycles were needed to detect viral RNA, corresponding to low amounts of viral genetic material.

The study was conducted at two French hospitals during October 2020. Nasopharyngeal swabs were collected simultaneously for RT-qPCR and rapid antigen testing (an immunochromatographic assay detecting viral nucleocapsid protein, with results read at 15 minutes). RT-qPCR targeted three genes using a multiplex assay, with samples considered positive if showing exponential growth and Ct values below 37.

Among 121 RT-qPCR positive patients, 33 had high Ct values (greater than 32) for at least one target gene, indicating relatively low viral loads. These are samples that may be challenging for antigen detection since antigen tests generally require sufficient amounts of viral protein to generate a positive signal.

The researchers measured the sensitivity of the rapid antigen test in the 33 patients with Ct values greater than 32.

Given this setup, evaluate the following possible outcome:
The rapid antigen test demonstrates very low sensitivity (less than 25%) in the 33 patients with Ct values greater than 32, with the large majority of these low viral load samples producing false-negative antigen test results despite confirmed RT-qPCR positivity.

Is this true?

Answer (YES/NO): NO